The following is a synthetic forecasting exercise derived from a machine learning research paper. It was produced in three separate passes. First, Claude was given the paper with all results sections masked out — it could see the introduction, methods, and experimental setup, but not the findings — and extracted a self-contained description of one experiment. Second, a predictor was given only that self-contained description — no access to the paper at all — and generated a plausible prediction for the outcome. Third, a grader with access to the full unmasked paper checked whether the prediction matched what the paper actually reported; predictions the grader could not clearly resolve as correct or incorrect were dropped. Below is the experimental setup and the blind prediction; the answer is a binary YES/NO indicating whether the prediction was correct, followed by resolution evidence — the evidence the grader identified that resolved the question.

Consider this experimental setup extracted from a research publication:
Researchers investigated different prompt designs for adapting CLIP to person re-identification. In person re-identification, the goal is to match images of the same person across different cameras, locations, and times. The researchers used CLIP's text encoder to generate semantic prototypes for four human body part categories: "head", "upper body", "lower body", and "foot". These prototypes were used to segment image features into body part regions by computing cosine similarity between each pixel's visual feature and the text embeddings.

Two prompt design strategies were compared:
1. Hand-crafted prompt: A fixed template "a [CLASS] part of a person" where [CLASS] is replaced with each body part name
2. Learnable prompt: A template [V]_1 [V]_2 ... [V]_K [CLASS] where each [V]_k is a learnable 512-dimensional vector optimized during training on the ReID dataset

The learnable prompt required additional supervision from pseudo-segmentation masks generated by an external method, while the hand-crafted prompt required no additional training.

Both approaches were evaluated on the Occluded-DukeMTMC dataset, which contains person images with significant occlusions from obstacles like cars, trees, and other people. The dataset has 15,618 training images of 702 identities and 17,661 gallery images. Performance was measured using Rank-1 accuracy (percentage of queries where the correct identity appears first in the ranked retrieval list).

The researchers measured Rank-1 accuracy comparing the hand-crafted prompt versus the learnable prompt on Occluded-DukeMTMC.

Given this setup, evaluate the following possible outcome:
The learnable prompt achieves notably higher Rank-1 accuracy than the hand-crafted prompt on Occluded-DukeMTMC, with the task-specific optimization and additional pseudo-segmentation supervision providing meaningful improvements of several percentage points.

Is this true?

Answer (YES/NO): NO